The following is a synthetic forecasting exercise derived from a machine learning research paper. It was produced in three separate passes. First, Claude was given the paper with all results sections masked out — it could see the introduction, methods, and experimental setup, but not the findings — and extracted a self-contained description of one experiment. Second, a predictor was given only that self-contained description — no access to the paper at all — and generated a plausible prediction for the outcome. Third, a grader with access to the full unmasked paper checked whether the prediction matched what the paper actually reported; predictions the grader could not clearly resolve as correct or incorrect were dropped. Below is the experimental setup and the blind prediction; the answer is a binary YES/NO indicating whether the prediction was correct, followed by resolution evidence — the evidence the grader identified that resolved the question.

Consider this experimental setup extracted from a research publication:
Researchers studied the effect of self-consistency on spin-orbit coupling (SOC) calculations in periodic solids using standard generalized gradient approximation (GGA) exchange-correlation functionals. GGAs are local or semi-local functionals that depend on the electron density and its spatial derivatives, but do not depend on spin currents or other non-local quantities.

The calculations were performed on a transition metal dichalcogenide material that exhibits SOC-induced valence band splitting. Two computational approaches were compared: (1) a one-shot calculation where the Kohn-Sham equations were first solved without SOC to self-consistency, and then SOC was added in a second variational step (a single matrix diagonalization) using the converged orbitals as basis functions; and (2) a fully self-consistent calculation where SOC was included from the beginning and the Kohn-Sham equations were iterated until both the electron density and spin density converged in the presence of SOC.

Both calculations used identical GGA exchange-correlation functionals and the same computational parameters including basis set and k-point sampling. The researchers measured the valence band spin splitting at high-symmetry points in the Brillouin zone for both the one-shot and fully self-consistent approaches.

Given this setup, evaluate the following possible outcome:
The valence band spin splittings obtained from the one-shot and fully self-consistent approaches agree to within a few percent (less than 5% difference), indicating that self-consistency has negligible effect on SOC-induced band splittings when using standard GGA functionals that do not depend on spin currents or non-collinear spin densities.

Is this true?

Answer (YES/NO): YES